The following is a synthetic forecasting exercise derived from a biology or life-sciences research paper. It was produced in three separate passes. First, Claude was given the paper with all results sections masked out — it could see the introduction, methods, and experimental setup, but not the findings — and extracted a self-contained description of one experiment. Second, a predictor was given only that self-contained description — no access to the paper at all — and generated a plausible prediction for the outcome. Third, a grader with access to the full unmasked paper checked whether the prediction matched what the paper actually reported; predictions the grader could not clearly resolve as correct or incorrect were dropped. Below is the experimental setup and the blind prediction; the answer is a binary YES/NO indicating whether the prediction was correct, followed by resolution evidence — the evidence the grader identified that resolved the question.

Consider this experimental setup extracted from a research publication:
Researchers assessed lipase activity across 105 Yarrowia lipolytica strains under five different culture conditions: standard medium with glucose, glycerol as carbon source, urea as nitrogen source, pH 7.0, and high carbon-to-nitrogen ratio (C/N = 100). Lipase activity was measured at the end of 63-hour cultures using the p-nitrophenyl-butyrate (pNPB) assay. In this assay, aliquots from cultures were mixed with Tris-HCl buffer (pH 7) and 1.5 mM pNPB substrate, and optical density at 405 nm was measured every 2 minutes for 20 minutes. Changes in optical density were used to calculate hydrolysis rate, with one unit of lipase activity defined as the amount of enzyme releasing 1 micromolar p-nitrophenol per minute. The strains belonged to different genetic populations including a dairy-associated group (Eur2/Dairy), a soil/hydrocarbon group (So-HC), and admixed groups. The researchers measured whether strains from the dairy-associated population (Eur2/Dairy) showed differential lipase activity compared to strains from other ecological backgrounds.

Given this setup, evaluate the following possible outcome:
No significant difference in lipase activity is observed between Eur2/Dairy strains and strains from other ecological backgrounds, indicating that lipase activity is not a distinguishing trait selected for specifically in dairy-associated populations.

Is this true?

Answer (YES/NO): NO